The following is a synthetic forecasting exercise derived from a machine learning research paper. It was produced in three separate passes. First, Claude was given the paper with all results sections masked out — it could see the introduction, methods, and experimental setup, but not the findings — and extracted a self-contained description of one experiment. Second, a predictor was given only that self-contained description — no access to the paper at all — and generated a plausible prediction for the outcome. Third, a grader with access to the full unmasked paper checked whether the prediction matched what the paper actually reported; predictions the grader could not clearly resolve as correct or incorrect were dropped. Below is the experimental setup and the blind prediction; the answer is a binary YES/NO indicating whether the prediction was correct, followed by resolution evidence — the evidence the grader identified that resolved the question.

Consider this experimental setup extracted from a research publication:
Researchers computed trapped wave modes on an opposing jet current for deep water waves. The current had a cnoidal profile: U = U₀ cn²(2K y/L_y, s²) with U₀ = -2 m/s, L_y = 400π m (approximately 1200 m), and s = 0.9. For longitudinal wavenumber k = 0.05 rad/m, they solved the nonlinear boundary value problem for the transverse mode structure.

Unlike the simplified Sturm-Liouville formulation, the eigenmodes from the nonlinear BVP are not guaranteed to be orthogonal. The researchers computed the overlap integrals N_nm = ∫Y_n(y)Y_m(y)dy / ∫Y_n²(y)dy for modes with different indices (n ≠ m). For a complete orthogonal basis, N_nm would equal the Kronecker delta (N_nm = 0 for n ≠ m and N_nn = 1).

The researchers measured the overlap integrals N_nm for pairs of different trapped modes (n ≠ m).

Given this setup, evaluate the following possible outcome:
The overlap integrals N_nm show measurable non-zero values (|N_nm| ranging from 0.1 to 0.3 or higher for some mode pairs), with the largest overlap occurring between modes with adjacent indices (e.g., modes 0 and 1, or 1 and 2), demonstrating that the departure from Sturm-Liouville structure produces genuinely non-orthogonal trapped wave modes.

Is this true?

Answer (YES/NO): NO